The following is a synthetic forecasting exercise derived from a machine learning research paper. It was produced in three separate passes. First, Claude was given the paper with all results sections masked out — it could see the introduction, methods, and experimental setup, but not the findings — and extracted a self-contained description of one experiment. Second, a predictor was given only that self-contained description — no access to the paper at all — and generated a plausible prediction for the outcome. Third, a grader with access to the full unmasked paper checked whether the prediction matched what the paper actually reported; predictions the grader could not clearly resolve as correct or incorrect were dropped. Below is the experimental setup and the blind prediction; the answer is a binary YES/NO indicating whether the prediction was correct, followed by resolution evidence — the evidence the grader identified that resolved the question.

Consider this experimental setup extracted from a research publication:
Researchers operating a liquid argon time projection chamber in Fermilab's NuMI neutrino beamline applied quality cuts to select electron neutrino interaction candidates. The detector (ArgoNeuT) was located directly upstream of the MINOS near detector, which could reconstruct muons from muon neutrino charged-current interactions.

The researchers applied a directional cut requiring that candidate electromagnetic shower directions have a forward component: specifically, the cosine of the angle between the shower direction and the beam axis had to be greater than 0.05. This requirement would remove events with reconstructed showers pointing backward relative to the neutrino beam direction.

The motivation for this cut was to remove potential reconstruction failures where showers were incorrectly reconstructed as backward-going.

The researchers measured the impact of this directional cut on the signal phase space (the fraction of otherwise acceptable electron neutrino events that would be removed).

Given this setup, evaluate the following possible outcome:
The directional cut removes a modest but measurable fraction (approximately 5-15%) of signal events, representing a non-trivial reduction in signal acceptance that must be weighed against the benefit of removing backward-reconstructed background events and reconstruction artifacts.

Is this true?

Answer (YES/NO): NO